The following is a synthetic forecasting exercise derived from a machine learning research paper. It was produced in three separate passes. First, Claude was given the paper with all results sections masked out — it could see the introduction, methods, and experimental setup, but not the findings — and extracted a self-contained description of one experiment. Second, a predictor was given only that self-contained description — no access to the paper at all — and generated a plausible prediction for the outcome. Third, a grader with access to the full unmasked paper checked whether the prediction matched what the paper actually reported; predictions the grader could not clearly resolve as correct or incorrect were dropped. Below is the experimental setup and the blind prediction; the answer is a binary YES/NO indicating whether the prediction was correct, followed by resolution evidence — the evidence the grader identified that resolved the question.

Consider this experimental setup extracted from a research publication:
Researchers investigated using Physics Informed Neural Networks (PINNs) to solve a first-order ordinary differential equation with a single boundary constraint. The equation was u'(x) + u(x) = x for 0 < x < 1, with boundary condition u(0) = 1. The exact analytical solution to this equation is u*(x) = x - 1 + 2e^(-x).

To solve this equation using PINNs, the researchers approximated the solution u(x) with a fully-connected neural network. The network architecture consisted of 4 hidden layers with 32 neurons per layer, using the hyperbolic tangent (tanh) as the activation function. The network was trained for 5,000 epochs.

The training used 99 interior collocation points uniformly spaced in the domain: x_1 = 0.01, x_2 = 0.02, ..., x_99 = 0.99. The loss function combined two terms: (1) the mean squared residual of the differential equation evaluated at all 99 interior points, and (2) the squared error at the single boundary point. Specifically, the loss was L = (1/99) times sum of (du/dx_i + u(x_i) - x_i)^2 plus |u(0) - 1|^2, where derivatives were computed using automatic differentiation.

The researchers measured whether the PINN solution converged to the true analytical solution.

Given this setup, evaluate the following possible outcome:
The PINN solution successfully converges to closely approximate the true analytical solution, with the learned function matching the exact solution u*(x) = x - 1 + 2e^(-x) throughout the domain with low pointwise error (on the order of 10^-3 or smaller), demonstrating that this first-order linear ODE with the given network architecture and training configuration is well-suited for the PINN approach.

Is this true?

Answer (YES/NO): NO